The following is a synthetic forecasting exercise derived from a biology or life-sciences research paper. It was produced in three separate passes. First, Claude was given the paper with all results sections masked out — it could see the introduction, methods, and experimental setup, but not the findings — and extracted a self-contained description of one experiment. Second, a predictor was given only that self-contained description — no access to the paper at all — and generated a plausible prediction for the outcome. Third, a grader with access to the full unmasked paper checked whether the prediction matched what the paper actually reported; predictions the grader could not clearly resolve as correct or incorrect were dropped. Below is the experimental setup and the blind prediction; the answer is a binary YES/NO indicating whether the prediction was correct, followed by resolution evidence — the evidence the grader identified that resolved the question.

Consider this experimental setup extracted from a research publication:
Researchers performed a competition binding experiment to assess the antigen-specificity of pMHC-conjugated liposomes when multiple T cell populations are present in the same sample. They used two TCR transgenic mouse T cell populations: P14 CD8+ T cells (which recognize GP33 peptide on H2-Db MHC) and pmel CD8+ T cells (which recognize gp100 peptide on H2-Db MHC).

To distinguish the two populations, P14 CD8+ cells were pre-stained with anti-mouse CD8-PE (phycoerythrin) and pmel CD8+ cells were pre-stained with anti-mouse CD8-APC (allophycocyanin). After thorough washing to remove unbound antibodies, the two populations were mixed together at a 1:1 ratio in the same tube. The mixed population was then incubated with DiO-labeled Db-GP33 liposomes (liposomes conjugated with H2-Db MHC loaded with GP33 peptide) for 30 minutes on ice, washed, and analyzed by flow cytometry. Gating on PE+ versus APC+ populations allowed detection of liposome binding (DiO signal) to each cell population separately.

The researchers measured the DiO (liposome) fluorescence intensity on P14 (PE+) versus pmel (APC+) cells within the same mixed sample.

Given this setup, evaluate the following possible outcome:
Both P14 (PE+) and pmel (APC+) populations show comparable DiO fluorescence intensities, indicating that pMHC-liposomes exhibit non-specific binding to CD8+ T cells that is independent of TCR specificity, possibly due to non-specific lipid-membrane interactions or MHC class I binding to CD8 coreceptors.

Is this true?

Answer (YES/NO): NO